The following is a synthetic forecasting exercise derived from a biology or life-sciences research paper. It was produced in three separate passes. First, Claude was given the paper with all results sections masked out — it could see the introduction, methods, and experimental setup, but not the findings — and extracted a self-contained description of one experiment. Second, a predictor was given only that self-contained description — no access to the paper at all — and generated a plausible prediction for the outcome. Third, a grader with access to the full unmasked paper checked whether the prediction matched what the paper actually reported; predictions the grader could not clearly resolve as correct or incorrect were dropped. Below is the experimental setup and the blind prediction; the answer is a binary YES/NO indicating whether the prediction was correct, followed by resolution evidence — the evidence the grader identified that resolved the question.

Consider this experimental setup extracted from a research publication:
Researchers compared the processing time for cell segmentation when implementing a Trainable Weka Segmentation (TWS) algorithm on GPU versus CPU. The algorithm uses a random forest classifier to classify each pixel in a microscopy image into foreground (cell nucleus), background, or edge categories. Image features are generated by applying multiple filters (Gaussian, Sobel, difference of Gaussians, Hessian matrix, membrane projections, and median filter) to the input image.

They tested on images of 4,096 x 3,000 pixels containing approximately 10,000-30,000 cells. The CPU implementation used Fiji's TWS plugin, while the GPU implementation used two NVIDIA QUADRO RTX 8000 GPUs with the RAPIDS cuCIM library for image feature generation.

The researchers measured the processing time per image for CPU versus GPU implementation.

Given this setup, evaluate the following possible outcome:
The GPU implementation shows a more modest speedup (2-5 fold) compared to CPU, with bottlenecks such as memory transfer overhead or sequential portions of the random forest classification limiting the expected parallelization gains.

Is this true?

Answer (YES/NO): YES